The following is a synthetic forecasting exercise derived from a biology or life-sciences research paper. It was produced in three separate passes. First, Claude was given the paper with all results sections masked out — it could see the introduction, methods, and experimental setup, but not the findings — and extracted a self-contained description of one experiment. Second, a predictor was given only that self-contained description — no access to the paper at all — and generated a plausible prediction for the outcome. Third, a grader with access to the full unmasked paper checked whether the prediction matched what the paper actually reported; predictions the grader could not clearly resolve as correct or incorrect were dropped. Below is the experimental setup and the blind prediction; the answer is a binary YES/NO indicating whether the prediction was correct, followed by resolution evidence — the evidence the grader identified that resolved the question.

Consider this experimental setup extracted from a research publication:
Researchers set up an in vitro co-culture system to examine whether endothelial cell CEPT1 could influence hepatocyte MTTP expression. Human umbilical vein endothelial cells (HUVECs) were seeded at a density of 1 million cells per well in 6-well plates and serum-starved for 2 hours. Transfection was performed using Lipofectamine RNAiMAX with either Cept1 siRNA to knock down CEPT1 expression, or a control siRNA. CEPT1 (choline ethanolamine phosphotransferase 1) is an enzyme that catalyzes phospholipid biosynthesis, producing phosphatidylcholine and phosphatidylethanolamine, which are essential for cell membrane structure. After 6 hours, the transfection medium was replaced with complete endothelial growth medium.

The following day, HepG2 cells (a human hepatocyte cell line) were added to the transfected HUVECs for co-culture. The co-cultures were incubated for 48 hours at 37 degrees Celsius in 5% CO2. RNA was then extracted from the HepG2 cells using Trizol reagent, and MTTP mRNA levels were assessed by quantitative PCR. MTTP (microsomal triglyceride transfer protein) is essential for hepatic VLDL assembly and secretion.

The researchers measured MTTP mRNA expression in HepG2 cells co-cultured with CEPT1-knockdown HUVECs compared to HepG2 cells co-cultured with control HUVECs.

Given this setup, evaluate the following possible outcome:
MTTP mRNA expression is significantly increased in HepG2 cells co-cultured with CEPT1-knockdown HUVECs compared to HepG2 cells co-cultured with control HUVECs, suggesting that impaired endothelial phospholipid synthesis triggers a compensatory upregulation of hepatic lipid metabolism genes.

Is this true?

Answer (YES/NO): NO